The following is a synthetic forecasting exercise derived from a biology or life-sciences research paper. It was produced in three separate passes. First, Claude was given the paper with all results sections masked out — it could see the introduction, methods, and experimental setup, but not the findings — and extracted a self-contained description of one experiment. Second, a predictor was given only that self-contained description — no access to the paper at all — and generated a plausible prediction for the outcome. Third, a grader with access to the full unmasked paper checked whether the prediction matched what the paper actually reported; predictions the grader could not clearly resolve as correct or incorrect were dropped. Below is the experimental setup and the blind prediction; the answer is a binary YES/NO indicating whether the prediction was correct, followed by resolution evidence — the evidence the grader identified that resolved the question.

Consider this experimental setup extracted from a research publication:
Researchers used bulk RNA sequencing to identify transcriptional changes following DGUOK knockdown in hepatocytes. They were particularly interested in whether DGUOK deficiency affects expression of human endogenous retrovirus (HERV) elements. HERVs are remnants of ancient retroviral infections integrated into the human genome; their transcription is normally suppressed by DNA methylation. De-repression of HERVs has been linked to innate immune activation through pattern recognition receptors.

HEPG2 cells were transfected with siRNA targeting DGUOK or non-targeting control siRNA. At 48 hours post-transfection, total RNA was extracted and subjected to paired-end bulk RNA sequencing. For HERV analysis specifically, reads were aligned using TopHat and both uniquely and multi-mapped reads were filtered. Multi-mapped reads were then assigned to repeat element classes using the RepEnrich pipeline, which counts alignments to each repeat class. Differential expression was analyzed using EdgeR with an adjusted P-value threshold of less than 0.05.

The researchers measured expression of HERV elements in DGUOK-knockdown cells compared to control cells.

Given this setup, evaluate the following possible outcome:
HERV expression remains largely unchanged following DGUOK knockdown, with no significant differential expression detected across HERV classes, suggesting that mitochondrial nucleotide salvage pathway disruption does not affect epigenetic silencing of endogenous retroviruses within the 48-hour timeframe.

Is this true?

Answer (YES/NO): NO